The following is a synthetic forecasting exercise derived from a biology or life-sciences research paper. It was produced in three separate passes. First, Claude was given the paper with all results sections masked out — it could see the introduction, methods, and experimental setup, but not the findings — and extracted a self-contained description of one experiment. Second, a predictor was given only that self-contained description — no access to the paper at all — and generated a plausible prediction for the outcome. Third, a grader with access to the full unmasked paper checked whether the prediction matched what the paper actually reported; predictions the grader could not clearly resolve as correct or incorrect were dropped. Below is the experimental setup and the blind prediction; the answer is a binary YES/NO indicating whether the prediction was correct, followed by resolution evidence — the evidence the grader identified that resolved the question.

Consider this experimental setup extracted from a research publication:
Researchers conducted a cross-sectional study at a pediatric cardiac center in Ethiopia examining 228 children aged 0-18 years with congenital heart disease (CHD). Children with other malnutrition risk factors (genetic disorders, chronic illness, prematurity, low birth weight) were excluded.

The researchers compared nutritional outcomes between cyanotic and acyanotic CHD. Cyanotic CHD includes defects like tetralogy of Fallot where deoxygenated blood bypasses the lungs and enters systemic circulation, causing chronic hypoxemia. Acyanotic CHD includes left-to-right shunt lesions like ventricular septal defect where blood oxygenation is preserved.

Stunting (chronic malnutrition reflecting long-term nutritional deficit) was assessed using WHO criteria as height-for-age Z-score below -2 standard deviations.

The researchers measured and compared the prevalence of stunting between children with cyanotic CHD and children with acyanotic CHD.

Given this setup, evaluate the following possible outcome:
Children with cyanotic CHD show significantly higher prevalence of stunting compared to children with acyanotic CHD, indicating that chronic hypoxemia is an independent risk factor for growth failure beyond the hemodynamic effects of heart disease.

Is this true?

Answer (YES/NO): NO